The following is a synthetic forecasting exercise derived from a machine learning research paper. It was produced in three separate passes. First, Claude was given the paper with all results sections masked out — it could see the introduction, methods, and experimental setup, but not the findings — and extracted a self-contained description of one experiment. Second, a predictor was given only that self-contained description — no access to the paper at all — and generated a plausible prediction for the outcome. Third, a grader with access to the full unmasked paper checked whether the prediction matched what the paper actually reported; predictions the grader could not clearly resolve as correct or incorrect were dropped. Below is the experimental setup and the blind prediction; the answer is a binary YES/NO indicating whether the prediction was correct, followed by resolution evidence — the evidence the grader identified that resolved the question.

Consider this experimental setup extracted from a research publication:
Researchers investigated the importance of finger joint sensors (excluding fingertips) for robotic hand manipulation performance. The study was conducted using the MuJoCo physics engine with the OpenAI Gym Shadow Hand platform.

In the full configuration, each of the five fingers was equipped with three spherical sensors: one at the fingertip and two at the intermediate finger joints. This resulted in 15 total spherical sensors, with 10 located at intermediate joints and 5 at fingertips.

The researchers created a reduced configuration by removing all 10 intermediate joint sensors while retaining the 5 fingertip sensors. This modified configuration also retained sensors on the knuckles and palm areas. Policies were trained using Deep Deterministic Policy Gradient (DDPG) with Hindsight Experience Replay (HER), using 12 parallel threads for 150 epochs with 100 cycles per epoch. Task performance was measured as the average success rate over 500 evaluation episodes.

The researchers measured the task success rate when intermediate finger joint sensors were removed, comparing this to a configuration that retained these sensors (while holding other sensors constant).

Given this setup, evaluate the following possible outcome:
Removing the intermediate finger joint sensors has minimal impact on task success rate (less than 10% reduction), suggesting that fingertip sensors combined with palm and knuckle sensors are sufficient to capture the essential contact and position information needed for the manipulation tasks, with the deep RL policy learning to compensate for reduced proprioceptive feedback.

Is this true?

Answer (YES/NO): YES